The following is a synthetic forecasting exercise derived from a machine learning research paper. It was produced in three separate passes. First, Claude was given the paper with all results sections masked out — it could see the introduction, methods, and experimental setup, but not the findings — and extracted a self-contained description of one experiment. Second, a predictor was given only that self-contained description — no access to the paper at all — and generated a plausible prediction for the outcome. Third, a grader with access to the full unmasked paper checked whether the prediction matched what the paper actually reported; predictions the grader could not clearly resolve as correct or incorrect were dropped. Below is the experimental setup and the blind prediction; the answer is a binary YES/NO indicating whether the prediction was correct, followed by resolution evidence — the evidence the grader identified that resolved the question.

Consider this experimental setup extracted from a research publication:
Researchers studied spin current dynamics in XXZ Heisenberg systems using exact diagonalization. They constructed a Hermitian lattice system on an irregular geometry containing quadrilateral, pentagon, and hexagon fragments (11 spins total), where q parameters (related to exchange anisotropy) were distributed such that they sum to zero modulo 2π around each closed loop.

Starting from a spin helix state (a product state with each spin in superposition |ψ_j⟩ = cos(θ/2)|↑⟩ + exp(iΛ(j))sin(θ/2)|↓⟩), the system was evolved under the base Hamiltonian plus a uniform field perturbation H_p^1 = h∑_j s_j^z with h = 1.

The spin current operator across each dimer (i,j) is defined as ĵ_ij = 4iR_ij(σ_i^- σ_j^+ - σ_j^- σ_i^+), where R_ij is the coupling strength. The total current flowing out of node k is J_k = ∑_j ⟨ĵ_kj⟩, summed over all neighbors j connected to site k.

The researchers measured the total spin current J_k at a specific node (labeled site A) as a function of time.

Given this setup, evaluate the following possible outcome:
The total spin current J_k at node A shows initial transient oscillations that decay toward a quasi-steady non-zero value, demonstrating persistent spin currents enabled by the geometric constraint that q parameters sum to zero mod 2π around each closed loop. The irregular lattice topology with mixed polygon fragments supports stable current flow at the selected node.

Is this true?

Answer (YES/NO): NO